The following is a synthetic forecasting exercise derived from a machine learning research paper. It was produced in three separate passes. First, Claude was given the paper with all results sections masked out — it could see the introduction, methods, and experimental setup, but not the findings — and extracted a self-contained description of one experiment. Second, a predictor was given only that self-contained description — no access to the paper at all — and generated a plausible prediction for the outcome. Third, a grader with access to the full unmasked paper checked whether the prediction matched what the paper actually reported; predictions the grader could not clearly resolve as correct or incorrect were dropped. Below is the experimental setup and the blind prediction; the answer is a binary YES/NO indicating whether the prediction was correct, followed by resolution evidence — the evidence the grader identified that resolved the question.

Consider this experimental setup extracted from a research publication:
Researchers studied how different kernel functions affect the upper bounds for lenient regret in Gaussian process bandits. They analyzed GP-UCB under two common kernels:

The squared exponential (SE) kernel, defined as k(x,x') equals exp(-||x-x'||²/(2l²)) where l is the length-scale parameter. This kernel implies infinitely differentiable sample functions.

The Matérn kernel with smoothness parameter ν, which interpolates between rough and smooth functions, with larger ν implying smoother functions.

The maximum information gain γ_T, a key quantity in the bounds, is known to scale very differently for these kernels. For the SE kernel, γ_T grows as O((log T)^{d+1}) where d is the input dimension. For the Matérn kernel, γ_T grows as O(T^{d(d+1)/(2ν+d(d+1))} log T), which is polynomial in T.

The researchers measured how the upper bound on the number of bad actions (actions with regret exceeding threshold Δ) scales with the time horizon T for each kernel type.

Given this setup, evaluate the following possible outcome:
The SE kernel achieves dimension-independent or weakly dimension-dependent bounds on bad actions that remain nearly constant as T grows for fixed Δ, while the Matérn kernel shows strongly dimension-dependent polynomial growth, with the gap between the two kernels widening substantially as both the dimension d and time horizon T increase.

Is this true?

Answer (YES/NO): NO